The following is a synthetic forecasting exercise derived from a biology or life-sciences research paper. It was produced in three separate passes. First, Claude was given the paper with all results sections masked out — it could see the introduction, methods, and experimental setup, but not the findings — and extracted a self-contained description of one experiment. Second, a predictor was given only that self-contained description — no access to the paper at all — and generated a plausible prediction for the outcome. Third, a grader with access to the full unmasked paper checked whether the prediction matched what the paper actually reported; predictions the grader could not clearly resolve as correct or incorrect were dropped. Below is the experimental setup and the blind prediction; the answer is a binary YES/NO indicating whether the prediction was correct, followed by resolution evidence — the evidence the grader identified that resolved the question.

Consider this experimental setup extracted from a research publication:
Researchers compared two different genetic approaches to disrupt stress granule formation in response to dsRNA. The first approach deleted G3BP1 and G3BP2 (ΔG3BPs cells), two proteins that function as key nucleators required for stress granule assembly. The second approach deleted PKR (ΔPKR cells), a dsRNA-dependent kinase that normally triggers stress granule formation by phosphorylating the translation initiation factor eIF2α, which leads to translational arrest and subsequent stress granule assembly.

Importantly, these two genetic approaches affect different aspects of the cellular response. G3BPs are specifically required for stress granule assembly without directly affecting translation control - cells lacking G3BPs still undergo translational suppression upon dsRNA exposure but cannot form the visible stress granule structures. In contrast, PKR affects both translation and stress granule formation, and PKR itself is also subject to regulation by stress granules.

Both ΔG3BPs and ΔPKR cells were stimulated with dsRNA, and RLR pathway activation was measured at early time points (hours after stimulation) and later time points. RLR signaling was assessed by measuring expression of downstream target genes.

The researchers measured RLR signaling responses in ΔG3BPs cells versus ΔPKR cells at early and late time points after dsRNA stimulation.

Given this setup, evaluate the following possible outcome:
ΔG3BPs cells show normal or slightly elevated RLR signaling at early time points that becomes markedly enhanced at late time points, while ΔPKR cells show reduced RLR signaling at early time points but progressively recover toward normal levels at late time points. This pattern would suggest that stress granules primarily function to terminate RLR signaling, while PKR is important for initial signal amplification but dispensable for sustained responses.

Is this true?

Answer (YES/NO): NO